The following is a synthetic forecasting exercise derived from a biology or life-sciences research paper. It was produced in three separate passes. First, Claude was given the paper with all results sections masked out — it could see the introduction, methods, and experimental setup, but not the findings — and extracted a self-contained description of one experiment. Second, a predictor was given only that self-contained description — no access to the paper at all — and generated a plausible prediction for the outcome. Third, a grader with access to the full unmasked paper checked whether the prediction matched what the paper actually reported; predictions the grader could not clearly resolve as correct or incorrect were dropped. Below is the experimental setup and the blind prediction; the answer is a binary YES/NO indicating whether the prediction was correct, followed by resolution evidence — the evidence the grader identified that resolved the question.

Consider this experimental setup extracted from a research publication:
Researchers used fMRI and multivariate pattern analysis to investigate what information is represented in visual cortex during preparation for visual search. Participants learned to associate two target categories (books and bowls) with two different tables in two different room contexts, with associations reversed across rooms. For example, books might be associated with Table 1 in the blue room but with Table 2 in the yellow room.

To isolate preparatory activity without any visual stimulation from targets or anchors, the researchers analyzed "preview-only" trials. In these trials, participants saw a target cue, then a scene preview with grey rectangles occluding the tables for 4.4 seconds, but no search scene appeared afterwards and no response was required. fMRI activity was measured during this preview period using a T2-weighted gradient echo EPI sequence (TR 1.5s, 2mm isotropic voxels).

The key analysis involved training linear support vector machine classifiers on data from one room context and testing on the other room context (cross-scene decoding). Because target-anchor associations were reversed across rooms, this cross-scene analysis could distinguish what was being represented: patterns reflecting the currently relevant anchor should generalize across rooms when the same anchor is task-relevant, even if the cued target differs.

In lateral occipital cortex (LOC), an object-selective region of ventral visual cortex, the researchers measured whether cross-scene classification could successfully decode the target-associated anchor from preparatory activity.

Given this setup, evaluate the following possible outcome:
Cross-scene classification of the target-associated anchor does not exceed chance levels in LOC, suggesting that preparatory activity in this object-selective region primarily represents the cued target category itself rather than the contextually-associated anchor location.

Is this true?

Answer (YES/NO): NO